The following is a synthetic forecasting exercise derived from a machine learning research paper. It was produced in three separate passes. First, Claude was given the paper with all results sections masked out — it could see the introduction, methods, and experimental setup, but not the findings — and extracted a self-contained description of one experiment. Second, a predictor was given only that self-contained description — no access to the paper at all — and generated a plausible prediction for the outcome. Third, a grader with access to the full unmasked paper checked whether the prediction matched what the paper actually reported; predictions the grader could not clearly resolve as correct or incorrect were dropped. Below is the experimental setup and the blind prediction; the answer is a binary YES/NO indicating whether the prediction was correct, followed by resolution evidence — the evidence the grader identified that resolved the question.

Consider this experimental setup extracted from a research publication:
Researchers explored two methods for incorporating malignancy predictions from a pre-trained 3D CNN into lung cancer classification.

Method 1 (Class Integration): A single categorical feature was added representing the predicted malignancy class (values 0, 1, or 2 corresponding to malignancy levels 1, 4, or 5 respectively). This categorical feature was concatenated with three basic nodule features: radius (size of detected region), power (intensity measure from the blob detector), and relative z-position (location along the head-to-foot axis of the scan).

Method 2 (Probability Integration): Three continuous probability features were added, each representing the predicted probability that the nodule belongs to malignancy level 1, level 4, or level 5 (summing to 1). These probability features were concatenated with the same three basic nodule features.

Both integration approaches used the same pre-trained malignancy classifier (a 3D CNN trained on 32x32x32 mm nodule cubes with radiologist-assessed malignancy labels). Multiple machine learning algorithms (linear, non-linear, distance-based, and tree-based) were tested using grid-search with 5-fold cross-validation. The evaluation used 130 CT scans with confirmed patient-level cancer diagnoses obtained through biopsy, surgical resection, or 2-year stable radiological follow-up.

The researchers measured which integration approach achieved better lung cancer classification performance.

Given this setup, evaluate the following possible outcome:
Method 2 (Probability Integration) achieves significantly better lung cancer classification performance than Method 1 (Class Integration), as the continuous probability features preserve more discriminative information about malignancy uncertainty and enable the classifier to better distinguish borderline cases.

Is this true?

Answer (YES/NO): YES